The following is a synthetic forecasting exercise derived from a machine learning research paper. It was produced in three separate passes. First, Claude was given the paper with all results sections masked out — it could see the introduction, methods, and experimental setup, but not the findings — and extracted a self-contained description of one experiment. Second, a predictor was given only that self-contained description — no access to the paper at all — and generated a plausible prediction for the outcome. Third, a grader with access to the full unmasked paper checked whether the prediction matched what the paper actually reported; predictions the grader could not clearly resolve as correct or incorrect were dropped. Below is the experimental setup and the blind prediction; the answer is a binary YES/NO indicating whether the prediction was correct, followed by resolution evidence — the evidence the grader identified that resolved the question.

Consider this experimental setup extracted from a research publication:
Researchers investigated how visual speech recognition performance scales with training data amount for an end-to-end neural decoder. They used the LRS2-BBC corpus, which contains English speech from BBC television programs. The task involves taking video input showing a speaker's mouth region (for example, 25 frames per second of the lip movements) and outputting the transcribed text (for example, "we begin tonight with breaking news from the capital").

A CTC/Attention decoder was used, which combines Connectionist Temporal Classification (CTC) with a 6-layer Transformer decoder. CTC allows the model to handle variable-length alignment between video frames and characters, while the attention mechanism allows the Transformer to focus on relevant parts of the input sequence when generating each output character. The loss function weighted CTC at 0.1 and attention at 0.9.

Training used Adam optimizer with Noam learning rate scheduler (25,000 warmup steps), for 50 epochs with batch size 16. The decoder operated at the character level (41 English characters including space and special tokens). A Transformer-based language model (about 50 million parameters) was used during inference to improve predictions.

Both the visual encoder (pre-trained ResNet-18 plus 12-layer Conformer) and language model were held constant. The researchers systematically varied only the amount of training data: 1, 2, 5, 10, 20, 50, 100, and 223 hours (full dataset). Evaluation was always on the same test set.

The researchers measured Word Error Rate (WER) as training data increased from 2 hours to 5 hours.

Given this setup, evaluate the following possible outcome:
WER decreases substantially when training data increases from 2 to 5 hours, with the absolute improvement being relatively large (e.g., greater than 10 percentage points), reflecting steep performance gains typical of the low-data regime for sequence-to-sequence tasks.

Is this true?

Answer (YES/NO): YES